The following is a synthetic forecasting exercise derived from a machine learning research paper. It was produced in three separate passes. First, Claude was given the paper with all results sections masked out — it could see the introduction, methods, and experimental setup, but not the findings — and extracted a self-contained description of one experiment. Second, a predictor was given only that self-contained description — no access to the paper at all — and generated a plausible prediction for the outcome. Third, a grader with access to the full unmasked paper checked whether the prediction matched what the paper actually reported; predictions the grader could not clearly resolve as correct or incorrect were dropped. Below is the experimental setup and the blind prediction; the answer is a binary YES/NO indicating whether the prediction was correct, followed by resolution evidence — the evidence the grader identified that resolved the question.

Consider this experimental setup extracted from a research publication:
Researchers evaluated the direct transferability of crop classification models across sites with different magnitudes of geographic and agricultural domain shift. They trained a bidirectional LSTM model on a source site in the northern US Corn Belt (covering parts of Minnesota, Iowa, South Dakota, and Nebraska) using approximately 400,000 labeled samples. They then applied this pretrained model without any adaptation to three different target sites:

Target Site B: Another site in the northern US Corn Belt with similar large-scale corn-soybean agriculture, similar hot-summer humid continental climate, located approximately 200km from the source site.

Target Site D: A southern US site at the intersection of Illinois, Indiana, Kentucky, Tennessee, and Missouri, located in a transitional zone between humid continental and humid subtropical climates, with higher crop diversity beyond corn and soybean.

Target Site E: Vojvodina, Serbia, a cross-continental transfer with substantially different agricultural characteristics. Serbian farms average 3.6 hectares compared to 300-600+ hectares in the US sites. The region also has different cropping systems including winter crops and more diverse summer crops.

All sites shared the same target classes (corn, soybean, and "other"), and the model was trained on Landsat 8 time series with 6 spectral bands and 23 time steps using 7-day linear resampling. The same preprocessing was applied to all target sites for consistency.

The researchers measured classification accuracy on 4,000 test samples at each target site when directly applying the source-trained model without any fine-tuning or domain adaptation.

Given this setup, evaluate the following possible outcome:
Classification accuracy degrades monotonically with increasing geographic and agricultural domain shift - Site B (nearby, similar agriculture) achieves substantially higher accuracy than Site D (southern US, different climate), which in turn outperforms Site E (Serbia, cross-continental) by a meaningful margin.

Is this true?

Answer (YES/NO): YES